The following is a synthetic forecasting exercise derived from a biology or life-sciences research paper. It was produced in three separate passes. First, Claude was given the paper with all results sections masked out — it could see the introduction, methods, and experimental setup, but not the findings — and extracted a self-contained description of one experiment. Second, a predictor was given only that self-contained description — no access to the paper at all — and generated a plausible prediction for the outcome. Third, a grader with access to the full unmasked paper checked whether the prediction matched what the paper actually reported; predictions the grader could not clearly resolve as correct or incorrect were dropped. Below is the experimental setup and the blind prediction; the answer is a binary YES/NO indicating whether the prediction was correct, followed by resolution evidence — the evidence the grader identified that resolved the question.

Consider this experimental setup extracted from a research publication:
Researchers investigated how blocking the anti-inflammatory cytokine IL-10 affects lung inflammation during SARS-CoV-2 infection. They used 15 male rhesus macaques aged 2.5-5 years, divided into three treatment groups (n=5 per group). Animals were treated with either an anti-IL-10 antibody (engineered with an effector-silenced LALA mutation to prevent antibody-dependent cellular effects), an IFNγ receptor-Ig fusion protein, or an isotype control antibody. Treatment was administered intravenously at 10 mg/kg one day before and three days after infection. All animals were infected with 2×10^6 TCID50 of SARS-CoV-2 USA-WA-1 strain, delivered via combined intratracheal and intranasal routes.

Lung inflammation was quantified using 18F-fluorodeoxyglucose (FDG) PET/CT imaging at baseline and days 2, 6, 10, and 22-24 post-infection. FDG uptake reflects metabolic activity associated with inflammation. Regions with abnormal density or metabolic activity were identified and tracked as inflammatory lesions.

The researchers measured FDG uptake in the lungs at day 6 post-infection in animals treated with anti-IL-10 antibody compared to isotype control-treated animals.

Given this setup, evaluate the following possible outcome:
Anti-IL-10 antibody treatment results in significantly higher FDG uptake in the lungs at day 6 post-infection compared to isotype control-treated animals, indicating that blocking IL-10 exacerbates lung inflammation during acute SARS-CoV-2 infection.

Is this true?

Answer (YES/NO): YES